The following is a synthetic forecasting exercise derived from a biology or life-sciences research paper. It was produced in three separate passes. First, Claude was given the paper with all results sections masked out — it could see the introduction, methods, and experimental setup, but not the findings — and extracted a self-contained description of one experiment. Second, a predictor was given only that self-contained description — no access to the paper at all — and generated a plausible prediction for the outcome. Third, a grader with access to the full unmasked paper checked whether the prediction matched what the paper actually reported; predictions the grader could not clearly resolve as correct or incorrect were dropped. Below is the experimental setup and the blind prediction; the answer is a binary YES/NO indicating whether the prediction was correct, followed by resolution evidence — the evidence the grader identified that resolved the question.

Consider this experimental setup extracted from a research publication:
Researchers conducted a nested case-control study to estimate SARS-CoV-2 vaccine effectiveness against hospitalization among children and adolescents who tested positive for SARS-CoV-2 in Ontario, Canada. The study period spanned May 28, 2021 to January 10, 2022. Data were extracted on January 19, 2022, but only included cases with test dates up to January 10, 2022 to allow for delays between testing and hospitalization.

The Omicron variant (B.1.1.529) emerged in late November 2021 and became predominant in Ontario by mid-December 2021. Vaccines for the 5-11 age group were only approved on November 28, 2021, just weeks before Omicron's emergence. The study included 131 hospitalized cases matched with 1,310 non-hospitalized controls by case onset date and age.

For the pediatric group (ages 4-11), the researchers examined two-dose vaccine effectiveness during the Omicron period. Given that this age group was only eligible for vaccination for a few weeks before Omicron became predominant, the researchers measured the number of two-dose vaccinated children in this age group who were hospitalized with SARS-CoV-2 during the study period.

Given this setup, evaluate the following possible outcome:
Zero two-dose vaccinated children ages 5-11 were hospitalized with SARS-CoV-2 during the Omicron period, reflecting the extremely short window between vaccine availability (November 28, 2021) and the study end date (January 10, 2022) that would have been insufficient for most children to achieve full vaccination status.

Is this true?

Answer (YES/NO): NO